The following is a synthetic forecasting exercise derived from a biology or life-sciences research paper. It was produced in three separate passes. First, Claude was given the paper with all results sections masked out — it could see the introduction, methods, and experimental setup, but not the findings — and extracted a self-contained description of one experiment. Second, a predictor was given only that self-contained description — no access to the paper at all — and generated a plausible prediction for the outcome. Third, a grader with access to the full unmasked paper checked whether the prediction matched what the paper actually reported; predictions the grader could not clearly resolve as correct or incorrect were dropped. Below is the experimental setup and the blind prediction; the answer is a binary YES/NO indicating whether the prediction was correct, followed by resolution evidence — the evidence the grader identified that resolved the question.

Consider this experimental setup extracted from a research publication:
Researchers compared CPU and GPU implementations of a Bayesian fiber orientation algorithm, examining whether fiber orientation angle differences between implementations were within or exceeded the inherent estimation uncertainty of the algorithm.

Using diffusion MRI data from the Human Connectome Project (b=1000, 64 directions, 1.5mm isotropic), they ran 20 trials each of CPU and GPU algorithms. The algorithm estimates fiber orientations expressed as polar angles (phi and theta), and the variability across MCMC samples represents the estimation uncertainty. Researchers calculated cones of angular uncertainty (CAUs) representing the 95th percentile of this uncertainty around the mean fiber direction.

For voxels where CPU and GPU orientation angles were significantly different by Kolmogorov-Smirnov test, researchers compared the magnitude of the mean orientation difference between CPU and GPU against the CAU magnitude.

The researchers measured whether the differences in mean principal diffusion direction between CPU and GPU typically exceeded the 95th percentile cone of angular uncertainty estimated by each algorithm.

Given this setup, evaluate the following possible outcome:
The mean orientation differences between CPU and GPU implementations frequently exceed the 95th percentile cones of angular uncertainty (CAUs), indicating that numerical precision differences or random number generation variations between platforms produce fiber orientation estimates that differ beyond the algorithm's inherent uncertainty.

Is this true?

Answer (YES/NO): NO